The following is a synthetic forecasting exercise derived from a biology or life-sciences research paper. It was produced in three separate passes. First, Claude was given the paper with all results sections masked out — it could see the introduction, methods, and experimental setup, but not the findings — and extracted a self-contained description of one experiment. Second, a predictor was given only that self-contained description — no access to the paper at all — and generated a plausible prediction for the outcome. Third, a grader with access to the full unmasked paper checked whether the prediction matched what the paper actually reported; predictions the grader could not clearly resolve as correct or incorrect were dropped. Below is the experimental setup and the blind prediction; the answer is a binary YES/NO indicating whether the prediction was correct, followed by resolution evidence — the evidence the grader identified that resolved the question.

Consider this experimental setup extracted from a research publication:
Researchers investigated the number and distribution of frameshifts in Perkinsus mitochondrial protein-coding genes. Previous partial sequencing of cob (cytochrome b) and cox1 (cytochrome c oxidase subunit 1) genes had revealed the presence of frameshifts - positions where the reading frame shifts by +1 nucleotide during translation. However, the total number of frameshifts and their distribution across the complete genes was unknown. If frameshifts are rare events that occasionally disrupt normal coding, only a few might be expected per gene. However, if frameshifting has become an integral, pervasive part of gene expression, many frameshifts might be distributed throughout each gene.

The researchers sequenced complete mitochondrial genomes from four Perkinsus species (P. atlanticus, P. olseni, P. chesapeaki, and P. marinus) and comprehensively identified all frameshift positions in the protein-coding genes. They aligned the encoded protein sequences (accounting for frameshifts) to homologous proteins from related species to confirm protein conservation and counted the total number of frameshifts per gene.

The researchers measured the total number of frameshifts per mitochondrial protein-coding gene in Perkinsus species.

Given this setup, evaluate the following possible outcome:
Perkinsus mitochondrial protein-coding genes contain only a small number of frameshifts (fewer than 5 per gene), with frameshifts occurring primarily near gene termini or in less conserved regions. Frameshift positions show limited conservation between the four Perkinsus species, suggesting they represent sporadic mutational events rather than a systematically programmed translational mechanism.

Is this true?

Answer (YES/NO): NO